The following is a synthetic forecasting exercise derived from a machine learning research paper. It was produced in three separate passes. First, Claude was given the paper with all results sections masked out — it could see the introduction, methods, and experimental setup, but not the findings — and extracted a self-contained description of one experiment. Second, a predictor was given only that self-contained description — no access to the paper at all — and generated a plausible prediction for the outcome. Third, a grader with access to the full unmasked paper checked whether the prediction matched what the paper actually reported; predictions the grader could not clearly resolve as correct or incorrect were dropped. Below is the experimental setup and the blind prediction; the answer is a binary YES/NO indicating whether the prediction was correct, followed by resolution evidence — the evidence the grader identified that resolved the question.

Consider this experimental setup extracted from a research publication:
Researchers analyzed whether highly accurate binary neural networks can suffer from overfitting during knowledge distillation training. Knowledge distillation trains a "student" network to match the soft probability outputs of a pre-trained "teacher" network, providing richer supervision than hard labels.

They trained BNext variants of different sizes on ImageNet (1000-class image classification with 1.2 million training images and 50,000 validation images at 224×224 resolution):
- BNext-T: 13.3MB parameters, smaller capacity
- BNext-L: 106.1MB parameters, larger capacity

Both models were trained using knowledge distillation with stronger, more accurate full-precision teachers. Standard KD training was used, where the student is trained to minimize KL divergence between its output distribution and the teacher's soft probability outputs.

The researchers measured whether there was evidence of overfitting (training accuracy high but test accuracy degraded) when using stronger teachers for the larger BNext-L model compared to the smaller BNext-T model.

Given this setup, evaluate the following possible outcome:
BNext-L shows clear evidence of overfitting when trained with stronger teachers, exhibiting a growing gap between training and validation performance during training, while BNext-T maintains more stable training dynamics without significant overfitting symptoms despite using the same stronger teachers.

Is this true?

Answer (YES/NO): NO